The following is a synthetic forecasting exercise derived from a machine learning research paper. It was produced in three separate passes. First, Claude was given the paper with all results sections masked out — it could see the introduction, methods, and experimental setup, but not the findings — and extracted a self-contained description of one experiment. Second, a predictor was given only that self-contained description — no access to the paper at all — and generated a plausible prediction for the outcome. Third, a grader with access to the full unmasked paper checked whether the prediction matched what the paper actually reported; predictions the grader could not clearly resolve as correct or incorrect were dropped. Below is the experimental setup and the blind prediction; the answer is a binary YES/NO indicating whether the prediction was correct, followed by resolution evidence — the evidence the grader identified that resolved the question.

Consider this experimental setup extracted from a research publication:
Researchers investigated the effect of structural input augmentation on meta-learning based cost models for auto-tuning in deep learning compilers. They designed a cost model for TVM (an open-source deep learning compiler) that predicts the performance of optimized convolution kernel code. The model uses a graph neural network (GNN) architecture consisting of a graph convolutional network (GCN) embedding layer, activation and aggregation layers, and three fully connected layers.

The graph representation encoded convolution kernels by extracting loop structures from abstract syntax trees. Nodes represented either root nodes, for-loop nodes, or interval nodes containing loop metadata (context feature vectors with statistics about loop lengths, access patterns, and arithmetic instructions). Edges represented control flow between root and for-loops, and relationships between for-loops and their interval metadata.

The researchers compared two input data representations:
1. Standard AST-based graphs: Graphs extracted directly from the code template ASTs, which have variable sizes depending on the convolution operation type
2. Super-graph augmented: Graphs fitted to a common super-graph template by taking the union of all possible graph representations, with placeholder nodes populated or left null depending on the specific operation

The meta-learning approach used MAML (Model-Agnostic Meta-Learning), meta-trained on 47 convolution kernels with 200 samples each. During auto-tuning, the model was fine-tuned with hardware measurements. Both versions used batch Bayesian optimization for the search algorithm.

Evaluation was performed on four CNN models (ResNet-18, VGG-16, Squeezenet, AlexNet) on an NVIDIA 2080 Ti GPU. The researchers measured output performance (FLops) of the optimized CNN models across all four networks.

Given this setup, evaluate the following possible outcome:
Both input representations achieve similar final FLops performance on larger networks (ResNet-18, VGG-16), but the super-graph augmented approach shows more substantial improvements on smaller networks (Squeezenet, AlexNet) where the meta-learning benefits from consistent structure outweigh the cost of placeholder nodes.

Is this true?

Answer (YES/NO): NO